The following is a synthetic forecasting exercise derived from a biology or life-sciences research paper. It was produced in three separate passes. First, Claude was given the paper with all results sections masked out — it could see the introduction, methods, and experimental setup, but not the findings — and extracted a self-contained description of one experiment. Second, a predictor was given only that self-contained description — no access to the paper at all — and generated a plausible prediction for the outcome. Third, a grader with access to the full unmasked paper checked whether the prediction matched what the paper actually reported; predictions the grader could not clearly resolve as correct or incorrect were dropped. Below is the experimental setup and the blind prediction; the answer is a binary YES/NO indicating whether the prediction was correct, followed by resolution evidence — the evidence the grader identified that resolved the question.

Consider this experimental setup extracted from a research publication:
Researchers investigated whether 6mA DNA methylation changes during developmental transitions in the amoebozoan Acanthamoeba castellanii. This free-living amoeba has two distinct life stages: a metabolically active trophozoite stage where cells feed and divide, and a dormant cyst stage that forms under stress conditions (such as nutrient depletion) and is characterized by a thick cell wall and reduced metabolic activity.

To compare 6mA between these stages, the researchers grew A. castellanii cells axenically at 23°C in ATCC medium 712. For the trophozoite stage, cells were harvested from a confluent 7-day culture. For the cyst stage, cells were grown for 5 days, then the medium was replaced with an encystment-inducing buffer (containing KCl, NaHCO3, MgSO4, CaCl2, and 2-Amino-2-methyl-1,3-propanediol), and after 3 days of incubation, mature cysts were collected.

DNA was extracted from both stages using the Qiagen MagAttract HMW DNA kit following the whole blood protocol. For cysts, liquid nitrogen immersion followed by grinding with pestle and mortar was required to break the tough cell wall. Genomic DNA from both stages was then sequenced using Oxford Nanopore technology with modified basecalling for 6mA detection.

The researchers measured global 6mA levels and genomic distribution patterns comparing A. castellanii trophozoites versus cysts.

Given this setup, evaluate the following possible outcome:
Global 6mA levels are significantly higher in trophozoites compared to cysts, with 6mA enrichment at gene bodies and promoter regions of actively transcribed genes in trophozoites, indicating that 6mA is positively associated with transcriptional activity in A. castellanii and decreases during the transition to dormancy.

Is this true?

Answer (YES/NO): NO